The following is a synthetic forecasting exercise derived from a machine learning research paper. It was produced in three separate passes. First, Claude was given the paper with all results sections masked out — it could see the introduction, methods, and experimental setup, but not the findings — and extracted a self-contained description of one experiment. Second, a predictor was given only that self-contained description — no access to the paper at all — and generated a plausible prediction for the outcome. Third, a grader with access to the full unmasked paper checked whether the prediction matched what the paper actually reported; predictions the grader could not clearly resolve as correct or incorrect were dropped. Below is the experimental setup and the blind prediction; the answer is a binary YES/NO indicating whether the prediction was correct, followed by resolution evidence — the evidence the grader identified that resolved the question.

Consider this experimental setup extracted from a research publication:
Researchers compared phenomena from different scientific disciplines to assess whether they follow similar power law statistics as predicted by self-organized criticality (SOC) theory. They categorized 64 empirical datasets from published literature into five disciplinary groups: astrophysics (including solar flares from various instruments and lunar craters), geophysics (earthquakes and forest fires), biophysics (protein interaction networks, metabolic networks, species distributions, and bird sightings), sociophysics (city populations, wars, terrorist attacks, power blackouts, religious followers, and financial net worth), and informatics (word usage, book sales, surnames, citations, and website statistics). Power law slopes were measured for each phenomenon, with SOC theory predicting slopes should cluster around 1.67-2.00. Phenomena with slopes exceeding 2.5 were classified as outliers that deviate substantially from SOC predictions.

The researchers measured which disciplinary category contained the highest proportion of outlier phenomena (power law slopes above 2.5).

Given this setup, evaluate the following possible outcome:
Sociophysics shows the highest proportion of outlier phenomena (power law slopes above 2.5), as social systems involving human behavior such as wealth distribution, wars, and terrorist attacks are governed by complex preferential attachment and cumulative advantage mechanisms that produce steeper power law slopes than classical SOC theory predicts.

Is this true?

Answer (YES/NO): NO